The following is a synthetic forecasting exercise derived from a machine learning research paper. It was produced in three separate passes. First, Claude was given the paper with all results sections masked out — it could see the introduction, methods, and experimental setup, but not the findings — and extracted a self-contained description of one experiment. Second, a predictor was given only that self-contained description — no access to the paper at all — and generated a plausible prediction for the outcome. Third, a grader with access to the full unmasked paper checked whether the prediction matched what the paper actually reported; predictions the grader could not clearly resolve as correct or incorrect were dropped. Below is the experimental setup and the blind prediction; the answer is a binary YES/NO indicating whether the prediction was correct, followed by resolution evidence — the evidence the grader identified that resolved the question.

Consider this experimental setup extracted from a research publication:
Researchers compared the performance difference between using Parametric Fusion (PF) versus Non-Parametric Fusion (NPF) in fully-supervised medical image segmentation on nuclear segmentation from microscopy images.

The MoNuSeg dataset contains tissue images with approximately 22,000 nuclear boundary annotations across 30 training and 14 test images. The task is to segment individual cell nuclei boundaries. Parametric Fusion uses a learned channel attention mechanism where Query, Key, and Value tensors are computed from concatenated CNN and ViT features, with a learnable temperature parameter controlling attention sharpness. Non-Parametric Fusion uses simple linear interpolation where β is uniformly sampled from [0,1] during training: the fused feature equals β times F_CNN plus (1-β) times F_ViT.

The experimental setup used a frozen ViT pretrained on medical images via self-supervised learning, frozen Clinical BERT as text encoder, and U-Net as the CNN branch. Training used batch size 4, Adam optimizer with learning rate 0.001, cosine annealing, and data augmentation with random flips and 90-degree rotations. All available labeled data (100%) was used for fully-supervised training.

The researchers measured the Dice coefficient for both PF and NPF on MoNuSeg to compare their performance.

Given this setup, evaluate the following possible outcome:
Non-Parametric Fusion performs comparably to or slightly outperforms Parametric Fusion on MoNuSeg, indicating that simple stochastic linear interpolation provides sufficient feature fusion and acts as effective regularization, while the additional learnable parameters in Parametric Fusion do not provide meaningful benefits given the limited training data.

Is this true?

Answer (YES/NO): YES